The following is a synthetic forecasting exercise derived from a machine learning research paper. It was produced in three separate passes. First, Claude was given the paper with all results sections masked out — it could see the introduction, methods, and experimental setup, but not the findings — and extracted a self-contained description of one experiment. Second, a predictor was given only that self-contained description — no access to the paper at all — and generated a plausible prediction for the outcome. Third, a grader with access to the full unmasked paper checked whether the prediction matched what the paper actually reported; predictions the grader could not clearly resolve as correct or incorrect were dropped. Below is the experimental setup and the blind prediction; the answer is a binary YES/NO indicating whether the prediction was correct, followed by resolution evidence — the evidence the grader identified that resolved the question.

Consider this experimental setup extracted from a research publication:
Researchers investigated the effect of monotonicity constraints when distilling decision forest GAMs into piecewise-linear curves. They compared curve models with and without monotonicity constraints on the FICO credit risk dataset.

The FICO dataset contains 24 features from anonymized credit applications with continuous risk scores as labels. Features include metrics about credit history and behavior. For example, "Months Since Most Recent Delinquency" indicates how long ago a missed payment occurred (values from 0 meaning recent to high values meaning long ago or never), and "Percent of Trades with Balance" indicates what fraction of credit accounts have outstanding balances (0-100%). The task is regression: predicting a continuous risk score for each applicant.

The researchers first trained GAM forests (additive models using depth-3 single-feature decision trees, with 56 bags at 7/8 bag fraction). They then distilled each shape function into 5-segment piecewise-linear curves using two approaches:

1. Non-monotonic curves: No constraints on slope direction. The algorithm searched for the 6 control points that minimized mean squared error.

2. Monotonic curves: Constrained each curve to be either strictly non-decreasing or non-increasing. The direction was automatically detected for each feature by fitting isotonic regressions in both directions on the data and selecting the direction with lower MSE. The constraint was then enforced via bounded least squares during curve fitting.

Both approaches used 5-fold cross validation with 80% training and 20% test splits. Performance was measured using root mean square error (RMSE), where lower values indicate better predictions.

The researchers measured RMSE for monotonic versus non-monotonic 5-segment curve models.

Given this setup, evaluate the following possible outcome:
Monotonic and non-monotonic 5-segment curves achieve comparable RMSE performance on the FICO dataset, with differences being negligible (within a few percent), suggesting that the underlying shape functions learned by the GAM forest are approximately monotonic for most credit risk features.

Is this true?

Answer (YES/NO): NO